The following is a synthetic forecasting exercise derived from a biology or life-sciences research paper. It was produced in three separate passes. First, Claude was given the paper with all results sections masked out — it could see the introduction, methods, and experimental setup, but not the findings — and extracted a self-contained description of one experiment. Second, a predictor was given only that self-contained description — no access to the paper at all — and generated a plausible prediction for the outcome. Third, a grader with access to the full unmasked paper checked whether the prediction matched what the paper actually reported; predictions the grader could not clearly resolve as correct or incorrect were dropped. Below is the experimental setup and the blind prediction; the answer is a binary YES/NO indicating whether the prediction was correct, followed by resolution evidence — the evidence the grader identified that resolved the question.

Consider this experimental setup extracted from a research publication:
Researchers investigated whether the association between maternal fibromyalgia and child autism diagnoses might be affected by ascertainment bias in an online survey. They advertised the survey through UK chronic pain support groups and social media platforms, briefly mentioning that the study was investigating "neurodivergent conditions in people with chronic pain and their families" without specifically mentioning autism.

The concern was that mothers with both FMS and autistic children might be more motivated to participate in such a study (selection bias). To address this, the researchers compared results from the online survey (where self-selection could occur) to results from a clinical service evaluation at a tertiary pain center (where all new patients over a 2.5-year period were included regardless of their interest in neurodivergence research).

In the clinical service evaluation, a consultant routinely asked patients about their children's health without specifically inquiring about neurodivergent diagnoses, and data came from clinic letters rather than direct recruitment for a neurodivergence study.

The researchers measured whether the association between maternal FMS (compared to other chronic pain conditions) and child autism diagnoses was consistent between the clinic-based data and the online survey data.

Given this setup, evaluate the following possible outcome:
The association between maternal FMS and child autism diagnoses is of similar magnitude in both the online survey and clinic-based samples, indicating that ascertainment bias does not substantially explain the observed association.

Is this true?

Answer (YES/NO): YES